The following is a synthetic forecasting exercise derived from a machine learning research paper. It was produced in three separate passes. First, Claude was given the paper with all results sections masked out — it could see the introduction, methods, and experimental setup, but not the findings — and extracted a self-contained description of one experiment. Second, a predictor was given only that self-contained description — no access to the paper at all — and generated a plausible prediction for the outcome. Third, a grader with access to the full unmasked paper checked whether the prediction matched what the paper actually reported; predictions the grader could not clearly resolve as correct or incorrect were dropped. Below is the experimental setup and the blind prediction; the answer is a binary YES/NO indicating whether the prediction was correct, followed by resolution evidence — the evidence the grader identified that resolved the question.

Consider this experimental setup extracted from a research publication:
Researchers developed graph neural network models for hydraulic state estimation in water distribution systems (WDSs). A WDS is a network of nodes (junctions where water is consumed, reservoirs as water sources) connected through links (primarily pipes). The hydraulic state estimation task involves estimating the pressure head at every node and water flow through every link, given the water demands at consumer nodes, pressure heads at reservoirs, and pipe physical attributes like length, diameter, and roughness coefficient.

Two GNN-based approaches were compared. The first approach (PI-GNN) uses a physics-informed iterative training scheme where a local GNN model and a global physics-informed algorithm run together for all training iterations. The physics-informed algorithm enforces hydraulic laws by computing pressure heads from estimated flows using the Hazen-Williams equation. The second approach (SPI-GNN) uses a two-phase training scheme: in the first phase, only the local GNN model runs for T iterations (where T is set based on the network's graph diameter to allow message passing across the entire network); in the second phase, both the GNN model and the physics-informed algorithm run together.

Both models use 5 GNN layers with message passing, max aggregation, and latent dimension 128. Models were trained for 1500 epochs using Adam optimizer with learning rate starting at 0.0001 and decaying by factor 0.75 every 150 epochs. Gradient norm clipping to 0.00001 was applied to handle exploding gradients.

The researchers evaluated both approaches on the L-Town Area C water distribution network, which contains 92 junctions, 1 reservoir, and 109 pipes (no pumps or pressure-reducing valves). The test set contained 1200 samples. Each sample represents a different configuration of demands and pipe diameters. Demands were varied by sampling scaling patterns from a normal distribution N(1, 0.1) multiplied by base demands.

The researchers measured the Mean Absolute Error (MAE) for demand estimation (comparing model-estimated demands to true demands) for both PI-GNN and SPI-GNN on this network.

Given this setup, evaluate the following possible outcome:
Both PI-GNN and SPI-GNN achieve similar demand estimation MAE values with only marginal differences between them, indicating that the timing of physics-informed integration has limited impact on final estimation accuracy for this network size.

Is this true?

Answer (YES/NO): YES